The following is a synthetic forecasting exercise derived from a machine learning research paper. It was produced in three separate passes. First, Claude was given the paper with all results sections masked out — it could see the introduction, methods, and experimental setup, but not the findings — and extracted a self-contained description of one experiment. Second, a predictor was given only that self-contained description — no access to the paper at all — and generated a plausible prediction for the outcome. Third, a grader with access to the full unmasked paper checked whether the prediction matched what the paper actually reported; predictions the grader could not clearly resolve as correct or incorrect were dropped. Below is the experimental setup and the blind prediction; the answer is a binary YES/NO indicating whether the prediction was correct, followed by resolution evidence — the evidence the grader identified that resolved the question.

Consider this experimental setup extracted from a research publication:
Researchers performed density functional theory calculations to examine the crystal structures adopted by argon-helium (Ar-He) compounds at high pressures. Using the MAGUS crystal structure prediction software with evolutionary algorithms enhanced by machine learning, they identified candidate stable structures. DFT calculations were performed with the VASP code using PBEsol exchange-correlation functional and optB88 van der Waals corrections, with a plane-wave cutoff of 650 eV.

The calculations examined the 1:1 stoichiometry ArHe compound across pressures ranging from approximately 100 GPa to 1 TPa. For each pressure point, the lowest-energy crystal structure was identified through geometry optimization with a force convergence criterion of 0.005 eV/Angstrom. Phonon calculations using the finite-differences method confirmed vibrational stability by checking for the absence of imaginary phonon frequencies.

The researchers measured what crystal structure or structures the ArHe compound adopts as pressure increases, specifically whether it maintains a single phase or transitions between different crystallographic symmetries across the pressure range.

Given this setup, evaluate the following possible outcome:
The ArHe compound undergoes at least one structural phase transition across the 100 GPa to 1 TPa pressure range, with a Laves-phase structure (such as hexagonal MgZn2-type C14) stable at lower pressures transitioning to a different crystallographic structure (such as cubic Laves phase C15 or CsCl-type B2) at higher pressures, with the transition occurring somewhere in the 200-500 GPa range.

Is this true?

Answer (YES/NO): NO